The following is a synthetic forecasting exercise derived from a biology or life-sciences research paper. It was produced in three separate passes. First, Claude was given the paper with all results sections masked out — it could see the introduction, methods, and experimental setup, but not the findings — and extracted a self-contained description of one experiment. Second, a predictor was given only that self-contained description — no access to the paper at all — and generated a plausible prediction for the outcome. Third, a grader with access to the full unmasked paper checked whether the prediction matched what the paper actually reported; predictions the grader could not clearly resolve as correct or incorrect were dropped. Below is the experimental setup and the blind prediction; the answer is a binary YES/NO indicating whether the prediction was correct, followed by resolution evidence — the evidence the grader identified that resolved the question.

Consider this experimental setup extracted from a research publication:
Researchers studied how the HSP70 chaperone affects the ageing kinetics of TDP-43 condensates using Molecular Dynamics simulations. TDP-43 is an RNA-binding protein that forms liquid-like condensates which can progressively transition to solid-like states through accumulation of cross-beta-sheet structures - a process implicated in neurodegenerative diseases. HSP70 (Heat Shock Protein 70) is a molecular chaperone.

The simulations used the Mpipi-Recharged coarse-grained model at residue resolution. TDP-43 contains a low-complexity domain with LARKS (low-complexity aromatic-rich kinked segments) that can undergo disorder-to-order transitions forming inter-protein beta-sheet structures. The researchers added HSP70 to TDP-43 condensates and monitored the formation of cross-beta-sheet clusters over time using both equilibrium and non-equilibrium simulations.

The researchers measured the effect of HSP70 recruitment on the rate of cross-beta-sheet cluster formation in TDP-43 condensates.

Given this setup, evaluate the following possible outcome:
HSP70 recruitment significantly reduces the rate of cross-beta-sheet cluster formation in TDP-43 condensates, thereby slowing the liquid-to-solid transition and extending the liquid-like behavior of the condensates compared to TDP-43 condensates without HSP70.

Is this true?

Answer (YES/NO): YES